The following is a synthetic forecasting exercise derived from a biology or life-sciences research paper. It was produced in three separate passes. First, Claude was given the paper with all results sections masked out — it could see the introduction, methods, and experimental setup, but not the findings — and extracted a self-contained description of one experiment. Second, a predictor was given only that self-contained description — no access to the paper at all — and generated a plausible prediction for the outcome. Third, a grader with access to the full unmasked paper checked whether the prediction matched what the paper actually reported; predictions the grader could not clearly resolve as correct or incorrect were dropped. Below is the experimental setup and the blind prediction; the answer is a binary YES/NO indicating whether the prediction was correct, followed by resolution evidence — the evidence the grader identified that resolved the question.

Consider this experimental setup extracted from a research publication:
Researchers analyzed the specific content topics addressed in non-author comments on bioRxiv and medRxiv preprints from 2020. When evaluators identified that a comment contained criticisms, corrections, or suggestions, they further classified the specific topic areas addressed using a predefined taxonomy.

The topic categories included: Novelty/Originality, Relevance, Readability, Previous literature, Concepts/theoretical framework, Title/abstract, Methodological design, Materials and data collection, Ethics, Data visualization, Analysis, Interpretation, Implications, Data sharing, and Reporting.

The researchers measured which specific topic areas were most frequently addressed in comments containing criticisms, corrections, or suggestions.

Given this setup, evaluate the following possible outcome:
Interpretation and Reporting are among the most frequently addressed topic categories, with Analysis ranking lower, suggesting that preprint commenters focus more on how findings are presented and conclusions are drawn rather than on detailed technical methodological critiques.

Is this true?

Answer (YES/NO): NO